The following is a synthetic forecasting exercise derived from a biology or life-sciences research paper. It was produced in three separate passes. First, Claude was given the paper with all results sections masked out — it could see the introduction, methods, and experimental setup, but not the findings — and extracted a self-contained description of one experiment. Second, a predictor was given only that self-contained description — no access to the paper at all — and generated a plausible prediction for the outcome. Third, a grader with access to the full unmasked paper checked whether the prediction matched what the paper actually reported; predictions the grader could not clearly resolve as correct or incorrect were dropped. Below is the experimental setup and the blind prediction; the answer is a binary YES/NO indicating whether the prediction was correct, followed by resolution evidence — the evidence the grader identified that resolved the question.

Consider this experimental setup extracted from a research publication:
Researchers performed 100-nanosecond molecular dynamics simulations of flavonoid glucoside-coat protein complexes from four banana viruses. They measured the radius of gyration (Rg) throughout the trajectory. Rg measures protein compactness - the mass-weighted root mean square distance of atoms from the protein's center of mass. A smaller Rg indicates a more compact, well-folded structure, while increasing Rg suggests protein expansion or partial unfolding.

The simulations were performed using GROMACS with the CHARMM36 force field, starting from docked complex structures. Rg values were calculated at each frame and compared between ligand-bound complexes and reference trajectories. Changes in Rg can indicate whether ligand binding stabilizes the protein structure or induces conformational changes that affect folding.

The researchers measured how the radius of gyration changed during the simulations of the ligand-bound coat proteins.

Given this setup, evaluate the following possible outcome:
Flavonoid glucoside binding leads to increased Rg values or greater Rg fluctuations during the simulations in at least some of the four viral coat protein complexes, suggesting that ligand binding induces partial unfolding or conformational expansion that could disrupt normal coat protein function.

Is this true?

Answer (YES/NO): NO